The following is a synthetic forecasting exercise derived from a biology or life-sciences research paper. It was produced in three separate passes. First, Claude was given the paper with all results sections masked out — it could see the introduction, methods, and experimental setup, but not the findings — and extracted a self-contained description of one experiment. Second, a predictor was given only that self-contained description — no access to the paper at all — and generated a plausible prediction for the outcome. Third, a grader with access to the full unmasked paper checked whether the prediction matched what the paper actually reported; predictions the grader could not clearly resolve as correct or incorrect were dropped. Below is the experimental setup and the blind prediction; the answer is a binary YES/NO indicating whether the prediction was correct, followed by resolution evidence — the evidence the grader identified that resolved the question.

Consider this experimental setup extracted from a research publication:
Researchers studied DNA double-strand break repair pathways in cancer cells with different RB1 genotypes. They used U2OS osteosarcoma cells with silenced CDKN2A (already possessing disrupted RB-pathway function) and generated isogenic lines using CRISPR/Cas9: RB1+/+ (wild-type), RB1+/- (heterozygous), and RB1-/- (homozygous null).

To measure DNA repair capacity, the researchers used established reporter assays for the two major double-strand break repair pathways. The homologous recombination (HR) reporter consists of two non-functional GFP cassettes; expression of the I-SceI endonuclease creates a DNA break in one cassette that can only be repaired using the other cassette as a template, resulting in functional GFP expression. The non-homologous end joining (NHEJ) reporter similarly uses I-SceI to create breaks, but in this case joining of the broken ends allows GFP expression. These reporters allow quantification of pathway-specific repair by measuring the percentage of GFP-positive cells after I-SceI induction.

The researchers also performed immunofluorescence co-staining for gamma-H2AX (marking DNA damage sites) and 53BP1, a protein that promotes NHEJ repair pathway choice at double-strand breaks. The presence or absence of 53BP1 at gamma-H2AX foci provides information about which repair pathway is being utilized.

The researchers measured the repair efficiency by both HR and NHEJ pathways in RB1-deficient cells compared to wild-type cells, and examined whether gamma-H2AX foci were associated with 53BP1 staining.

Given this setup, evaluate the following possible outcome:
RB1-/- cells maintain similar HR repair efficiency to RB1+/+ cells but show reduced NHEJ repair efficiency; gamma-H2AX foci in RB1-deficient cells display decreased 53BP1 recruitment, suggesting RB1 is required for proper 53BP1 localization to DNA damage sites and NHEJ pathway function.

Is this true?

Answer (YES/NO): NO